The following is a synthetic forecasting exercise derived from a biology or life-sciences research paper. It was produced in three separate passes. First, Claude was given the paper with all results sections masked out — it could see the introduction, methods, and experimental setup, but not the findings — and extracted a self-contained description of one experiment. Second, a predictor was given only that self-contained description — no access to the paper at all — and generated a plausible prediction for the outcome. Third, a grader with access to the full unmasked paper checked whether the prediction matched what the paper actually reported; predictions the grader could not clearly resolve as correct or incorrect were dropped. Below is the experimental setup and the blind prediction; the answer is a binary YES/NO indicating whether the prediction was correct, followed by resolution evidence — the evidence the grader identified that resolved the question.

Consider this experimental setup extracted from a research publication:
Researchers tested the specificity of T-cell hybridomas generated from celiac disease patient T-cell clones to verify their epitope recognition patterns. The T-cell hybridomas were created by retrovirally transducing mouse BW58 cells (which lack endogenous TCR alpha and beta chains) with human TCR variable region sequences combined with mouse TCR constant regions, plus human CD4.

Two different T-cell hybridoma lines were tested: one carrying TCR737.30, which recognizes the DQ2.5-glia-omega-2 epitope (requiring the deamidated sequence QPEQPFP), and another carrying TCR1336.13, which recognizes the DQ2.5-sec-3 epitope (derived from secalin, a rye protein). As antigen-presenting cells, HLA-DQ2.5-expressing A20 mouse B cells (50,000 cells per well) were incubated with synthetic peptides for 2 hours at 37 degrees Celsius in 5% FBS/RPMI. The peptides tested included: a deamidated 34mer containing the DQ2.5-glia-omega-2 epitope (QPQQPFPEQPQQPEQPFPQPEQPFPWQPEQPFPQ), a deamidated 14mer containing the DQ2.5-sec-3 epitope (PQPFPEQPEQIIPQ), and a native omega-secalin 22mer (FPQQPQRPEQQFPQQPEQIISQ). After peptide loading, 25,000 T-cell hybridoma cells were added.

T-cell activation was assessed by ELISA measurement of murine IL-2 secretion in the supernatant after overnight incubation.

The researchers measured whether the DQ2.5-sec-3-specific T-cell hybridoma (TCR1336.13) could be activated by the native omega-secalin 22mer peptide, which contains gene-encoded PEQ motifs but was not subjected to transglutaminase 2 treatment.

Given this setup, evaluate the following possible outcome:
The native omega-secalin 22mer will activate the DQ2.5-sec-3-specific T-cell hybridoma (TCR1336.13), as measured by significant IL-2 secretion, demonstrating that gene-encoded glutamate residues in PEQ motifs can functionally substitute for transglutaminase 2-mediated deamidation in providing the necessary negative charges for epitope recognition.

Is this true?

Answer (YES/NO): NO